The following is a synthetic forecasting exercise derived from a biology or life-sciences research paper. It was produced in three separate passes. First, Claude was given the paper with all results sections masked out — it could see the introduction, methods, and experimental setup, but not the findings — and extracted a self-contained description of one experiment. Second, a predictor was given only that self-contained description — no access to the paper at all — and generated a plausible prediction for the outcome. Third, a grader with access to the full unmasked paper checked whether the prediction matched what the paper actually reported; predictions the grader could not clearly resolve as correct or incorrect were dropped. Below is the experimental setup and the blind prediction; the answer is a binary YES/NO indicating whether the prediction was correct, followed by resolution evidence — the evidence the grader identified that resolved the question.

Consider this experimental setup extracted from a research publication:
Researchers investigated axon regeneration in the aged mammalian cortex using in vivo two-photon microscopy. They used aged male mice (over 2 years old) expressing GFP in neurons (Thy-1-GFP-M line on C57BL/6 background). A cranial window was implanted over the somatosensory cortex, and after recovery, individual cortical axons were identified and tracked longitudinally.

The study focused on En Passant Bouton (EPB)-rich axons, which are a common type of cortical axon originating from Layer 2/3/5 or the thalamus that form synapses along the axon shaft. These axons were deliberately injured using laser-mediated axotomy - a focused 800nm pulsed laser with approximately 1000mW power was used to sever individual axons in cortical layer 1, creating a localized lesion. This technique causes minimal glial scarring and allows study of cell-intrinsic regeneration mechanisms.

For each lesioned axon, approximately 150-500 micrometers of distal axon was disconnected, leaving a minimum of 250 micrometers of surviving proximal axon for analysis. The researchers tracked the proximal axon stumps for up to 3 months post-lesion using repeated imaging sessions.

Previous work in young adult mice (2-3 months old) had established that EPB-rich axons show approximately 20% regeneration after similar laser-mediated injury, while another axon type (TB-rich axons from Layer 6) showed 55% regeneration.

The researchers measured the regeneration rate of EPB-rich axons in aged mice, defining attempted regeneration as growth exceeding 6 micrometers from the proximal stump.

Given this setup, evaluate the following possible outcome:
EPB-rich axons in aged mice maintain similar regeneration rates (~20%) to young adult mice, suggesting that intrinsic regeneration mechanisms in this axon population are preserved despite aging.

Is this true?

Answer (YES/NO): NO